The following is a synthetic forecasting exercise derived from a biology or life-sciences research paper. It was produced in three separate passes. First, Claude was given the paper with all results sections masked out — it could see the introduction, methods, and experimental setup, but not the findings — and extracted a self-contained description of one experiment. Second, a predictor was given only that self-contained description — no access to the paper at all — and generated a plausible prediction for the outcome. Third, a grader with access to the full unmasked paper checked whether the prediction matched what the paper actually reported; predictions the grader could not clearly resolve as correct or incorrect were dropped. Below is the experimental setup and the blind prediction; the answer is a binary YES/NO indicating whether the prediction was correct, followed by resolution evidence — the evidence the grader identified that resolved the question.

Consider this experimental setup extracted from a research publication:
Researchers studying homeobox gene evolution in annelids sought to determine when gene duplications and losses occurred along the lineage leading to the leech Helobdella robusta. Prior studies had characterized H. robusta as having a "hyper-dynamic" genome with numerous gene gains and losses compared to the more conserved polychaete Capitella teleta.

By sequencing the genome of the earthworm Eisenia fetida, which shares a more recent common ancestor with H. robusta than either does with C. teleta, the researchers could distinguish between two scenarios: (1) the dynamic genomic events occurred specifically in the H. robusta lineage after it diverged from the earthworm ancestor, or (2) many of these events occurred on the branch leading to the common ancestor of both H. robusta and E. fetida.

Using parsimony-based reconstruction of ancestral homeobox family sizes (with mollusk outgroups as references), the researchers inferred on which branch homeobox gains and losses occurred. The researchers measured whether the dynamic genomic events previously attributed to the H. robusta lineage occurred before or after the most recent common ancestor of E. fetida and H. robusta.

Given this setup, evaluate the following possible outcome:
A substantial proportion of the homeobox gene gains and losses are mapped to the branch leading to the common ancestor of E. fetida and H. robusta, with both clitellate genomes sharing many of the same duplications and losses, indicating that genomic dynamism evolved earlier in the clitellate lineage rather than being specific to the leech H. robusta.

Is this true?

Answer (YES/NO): YES